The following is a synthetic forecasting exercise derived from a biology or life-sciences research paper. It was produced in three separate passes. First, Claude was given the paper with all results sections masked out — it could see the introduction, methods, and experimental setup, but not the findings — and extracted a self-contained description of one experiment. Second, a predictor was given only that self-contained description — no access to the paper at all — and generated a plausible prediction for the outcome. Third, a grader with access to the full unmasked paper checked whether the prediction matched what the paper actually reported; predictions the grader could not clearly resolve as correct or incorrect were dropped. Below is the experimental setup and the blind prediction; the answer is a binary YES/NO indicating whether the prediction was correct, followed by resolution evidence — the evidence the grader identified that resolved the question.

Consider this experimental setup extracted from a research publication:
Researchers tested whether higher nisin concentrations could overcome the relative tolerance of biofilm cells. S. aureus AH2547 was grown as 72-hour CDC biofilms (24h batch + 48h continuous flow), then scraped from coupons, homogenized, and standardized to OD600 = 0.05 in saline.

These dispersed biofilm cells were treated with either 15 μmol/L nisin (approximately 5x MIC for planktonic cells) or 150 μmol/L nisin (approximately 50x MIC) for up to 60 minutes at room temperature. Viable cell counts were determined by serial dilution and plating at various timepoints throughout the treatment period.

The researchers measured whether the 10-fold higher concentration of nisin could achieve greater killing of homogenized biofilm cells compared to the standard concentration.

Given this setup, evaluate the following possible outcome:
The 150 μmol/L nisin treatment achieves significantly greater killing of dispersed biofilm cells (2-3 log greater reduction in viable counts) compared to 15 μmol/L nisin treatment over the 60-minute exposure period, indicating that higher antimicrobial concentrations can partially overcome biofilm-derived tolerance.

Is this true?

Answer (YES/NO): NO